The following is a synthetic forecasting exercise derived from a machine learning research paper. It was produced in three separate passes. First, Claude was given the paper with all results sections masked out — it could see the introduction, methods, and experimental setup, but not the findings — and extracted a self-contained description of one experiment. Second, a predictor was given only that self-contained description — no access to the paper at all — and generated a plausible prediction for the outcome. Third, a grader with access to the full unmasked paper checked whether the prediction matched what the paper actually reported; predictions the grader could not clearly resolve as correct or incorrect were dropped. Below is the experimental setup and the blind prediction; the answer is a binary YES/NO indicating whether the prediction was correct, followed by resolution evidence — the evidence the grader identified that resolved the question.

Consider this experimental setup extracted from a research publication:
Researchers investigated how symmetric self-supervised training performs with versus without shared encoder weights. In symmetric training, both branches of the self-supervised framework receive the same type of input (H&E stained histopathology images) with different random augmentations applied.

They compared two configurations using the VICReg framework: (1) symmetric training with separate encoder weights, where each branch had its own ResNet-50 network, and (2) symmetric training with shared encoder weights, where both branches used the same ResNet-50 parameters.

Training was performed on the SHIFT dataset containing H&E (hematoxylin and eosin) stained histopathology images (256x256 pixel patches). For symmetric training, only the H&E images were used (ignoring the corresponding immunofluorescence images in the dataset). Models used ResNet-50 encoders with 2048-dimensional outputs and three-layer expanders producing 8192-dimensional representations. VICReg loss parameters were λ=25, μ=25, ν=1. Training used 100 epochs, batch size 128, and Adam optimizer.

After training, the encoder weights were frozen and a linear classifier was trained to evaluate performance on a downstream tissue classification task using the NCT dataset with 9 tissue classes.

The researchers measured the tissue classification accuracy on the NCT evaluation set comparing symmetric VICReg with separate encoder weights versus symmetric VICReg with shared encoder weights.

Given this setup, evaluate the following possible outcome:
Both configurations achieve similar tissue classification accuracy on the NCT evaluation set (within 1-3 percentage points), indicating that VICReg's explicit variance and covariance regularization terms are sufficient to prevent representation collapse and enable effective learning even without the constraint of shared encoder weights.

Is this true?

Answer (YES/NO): YES